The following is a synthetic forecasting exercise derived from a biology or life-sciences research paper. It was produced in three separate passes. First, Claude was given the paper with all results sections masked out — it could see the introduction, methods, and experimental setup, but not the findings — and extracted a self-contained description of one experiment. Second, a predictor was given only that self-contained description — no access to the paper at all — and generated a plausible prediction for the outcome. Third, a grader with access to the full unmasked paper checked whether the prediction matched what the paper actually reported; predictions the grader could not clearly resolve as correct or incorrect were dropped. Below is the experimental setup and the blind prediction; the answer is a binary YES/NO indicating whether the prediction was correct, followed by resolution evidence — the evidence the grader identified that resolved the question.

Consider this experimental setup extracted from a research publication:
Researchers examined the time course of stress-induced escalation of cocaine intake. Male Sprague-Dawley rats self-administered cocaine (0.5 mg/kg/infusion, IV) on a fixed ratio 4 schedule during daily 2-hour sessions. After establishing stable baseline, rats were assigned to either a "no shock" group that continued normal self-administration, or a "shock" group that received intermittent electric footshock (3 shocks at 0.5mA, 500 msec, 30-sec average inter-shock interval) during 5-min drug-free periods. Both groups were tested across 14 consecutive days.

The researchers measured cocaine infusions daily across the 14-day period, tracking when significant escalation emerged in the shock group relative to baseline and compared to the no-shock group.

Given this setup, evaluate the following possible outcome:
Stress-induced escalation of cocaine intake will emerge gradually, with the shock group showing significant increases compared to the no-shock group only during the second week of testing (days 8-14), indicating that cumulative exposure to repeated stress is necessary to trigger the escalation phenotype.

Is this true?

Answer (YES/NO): NO